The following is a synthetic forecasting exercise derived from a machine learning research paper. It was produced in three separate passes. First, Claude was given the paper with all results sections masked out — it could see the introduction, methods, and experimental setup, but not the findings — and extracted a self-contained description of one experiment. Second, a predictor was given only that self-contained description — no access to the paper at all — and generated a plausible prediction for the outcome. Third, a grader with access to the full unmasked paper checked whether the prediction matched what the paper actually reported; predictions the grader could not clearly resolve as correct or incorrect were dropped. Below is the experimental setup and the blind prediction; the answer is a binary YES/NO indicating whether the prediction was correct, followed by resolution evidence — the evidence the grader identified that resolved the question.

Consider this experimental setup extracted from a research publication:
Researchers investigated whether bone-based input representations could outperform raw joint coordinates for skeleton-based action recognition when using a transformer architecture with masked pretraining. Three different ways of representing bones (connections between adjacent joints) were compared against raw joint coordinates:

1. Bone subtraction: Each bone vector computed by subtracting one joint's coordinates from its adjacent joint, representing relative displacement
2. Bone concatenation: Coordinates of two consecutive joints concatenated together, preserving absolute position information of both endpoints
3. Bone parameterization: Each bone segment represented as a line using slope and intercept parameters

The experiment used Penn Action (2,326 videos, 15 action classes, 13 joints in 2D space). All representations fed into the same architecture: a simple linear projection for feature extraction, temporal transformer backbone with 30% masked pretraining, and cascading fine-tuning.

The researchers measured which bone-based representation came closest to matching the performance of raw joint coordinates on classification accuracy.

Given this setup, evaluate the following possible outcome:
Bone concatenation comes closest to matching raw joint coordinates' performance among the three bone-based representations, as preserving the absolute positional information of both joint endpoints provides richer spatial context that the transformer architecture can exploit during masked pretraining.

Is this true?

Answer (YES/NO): NO